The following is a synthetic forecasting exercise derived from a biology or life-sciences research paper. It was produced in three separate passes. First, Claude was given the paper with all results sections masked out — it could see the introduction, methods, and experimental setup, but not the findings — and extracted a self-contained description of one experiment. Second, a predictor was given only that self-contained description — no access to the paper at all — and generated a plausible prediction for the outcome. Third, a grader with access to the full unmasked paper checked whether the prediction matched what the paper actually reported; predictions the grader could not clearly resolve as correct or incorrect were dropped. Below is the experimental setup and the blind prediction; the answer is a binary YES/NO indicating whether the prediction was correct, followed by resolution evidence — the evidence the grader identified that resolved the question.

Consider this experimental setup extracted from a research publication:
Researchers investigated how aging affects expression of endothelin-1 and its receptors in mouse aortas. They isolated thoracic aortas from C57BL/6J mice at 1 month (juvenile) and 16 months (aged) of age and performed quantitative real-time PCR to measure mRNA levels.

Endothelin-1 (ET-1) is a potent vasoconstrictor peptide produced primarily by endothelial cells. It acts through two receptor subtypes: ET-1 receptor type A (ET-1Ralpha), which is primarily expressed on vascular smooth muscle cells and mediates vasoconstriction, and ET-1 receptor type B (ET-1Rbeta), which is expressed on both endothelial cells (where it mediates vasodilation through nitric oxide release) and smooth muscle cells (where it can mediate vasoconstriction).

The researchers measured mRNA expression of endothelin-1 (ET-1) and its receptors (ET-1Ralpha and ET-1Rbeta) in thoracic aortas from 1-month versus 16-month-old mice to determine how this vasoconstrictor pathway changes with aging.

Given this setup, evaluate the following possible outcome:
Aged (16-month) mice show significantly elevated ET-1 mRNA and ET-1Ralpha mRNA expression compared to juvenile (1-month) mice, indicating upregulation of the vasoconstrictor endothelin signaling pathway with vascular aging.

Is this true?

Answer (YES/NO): NO